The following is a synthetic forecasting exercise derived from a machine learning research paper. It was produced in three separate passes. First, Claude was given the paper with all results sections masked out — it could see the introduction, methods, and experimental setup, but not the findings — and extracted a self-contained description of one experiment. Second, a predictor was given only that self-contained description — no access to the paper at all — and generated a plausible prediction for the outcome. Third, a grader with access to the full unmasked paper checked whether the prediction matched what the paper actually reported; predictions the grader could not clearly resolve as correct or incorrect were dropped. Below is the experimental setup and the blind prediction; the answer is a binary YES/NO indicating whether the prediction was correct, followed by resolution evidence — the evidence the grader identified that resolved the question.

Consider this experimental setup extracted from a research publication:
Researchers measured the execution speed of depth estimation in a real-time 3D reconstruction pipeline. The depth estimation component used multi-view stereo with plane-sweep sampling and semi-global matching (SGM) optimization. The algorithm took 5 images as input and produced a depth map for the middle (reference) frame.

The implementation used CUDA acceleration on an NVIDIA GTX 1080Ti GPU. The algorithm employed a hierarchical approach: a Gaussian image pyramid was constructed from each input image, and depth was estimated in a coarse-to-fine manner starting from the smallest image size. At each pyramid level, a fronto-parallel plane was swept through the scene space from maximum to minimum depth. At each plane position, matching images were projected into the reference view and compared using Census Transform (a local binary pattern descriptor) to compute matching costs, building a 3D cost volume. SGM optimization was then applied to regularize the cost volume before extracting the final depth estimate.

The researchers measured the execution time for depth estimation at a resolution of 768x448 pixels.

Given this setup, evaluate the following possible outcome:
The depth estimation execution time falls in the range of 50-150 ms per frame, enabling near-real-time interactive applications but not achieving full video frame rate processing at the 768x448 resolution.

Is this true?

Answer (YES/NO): NO